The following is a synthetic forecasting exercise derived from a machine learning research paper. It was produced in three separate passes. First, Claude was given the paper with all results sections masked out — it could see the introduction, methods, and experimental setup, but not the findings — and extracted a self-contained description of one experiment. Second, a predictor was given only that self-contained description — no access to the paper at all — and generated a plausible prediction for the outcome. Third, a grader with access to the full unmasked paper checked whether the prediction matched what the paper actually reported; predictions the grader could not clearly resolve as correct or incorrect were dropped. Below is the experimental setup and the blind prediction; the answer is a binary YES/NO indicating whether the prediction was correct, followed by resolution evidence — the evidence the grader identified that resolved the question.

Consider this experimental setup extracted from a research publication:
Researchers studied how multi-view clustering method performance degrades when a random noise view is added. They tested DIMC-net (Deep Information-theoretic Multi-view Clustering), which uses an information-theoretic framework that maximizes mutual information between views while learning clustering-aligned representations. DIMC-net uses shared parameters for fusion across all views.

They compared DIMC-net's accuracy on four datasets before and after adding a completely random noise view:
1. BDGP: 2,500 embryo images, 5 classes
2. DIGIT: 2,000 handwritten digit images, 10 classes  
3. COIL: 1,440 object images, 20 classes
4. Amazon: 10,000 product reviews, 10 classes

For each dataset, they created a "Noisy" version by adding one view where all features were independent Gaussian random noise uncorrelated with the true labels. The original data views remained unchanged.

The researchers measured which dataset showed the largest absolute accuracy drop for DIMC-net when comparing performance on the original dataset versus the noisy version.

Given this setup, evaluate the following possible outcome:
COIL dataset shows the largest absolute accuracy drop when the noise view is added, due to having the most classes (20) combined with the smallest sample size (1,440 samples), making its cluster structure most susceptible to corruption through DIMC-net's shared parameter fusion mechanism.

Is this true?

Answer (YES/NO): NO